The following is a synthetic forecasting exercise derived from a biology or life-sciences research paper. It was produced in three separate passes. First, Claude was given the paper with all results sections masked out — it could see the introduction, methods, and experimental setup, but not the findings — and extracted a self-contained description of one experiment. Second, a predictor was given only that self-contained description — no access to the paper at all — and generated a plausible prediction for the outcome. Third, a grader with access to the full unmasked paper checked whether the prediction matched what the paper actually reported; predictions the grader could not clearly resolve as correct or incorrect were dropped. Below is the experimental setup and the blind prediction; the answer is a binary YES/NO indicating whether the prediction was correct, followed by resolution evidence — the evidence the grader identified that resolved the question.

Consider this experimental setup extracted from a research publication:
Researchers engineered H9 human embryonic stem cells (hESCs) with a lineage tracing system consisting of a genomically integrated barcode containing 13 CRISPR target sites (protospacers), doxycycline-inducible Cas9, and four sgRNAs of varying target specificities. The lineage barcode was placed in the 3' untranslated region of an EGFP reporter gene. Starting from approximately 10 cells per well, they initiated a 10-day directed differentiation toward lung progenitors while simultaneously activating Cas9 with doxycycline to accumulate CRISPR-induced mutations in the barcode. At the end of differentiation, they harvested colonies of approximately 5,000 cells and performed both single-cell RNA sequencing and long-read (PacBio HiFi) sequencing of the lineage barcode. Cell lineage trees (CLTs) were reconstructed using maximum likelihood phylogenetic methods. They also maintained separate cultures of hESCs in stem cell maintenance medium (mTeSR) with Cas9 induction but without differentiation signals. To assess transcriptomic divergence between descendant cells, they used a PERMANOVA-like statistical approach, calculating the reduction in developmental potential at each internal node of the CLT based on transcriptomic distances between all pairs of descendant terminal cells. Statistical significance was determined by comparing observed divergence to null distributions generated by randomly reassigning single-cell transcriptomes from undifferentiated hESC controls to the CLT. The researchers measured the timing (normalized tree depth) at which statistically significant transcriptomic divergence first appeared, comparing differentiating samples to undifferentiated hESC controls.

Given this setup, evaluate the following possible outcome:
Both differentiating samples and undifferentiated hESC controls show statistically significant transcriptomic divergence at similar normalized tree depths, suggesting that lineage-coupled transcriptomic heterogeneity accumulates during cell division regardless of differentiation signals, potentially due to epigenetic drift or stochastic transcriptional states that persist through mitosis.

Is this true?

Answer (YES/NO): NO